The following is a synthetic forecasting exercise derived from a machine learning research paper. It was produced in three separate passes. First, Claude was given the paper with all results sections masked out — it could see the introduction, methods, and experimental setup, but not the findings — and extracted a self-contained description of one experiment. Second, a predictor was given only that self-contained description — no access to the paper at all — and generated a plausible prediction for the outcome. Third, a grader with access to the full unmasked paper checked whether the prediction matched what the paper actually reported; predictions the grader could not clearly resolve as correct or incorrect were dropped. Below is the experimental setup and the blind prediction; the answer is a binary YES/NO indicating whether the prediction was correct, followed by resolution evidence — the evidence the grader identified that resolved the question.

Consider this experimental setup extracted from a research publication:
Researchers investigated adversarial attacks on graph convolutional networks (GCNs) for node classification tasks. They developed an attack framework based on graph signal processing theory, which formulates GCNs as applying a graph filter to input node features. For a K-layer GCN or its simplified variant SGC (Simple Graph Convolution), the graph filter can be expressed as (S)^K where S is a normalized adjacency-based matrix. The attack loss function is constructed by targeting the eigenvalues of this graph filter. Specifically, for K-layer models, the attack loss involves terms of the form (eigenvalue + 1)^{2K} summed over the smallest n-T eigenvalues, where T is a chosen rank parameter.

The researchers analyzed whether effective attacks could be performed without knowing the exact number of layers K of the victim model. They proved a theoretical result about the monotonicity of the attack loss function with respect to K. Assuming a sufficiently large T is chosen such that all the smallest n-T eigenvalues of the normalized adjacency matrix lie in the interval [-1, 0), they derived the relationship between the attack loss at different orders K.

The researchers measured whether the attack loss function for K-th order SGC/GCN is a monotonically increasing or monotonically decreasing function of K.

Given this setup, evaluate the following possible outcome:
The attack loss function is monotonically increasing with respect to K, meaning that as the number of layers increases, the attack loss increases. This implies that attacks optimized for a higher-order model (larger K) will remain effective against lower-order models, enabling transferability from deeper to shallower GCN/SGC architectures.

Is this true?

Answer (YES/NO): NO